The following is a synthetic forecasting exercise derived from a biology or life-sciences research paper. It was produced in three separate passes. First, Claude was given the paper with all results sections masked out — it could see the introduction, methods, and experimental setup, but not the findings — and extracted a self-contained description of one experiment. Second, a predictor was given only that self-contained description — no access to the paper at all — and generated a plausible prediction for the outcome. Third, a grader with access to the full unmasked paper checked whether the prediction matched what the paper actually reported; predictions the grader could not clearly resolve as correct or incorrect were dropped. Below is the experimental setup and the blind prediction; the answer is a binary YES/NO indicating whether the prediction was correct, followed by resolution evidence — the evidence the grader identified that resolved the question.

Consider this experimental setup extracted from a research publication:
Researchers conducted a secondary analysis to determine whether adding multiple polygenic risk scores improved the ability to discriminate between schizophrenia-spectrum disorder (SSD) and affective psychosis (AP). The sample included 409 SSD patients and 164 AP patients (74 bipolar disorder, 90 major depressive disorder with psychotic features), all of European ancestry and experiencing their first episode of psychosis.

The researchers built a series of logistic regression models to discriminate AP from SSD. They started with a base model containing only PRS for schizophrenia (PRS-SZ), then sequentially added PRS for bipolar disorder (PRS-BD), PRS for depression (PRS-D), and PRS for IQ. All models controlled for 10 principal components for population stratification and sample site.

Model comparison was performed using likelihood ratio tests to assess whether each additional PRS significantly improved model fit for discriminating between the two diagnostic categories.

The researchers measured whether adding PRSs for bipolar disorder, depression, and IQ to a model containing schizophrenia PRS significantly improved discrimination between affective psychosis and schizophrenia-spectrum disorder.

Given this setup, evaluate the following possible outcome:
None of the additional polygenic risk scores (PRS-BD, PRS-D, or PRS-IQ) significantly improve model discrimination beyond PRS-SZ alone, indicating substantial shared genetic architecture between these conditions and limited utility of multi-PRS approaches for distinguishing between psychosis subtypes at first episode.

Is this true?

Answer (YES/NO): NO